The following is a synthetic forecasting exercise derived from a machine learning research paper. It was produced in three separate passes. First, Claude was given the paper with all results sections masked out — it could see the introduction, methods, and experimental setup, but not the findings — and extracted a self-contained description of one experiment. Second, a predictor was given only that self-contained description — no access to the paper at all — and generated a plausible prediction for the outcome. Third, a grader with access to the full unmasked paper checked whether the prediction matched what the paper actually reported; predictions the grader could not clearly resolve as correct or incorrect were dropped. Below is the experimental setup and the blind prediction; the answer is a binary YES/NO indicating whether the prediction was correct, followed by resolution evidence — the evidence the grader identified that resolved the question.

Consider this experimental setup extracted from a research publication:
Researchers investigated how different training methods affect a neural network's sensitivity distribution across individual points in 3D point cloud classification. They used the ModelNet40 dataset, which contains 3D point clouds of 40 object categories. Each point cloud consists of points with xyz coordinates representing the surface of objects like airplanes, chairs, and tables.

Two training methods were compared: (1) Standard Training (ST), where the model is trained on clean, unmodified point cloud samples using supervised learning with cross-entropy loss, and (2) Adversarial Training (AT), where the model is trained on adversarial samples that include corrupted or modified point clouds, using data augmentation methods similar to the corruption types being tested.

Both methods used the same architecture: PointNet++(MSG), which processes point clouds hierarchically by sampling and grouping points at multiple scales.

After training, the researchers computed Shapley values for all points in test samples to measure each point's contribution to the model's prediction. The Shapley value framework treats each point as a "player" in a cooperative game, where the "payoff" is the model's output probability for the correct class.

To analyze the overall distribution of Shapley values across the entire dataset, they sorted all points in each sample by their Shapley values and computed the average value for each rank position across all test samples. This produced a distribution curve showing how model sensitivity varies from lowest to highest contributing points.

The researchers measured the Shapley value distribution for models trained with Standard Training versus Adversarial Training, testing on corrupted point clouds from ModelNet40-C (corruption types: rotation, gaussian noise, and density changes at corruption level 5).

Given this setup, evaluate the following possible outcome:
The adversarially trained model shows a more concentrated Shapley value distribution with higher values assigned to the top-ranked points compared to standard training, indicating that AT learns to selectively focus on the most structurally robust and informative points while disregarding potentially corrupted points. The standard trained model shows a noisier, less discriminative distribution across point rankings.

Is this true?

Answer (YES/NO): NO